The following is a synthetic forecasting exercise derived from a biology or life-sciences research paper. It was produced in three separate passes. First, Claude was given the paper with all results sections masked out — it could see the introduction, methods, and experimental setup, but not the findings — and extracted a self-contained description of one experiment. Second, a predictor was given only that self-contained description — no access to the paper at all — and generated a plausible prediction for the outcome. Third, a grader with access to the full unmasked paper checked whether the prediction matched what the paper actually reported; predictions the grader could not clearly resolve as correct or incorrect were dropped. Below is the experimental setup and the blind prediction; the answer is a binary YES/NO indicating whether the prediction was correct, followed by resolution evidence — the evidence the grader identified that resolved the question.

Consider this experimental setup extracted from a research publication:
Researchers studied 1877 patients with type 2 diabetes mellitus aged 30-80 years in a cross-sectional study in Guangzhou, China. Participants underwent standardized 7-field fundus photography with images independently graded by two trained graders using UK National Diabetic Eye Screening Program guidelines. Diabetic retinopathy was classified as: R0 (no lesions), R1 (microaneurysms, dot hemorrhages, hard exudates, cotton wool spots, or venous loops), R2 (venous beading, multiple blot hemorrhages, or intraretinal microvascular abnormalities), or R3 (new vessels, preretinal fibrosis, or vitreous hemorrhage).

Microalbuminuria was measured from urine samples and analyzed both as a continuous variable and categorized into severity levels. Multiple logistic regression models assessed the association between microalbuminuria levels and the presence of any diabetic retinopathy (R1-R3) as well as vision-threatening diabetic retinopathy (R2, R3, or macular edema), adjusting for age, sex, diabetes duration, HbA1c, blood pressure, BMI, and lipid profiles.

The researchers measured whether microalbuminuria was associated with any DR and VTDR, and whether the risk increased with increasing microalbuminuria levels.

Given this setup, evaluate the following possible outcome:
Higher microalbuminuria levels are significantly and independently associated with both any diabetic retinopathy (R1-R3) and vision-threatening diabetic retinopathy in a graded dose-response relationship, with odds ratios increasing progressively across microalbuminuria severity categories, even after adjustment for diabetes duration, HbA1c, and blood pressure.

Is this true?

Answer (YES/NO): YES